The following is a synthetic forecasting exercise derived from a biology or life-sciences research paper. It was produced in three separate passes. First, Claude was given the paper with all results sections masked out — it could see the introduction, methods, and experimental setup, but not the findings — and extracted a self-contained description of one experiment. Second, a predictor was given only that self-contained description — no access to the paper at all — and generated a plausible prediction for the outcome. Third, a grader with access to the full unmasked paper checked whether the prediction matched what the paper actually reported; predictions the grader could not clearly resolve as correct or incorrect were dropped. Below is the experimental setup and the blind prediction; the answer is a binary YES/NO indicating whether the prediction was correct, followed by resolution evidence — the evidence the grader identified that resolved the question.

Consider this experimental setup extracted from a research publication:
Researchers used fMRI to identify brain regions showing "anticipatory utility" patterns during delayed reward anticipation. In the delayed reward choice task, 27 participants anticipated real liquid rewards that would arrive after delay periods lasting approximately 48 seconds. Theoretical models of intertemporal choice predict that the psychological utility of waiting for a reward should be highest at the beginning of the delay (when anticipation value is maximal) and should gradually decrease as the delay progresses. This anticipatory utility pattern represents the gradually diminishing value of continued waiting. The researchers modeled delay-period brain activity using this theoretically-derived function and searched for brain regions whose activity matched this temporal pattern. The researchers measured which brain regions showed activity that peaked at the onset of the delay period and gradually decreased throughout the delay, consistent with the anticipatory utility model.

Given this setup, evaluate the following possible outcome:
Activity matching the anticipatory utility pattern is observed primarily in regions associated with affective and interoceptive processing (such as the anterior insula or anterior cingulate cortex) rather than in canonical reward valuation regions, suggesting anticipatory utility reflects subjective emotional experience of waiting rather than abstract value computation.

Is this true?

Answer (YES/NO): NO